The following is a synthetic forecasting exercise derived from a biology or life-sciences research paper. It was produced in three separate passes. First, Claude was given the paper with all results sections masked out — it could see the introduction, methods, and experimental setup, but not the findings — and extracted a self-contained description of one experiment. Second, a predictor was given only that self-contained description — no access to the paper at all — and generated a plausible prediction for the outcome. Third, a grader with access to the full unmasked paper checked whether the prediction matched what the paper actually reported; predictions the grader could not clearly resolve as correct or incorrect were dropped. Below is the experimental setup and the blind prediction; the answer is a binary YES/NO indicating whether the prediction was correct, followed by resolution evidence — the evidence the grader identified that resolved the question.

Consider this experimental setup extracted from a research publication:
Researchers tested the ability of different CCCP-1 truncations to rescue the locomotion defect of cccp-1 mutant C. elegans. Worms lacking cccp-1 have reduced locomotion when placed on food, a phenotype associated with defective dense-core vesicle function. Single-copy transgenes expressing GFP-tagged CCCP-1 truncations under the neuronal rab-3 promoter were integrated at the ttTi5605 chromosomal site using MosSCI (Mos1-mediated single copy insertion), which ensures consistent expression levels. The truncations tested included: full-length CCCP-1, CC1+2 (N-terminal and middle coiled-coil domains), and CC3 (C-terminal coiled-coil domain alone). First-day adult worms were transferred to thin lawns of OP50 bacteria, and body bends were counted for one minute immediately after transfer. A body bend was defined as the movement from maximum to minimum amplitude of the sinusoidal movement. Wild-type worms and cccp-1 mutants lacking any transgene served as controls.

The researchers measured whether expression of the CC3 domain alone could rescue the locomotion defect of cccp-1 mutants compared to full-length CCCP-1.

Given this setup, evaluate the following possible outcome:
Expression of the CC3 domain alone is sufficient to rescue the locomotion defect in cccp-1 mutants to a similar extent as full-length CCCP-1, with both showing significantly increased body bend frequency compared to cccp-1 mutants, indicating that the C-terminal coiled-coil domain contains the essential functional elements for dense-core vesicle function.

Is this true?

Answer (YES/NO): NO